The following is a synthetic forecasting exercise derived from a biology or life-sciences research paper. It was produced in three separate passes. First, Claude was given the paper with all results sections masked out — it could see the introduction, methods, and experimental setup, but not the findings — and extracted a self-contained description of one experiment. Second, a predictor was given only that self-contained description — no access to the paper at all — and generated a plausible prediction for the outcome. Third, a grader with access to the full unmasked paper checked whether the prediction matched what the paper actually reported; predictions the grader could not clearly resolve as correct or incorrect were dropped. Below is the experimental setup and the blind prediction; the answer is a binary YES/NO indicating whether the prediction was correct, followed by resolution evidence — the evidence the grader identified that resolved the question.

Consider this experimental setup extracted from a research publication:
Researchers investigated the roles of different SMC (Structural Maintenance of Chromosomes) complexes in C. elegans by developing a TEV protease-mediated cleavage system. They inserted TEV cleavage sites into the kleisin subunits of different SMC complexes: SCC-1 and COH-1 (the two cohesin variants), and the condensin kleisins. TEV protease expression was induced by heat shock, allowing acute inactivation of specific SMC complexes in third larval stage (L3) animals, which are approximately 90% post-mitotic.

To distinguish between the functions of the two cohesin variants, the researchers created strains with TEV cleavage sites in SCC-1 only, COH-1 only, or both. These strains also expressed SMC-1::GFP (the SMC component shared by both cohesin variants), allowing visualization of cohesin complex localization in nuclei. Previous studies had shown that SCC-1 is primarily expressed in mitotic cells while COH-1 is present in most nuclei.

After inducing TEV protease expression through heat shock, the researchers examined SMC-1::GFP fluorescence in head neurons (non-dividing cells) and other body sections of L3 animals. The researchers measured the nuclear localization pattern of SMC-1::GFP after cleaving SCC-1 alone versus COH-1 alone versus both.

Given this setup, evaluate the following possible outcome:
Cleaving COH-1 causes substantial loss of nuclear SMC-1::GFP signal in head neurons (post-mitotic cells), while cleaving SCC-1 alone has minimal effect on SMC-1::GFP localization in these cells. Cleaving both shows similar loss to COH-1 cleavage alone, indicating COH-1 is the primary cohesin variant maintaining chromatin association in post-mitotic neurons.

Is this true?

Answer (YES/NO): NO